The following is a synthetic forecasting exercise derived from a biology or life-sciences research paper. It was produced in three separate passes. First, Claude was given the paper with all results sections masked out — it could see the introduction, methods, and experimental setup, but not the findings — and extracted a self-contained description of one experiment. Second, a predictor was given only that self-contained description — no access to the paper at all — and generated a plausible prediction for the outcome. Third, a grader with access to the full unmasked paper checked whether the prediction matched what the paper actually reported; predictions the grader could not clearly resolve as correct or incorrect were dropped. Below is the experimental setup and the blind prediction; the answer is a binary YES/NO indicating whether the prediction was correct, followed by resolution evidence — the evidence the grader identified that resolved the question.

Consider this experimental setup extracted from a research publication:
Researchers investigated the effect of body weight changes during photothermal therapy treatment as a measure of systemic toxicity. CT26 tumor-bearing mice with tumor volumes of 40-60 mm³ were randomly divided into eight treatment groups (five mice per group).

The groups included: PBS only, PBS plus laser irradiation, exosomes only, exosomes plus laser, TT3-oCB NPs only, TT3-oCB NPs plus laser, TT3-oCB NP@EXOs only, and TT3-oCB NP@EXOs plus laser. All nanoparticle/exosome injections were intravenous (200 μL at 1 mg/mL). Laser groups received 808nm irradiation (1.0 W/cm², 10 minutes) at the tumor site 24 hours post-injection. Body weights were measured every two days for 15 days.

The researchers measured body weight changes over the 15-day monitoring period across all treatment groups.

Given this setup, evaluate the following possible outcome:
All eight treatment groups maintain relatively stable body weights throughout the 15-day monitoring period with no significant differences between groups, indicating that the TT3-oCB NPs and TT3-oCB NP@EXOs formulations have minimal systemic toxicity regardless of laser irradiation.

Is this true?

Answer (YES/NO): YES